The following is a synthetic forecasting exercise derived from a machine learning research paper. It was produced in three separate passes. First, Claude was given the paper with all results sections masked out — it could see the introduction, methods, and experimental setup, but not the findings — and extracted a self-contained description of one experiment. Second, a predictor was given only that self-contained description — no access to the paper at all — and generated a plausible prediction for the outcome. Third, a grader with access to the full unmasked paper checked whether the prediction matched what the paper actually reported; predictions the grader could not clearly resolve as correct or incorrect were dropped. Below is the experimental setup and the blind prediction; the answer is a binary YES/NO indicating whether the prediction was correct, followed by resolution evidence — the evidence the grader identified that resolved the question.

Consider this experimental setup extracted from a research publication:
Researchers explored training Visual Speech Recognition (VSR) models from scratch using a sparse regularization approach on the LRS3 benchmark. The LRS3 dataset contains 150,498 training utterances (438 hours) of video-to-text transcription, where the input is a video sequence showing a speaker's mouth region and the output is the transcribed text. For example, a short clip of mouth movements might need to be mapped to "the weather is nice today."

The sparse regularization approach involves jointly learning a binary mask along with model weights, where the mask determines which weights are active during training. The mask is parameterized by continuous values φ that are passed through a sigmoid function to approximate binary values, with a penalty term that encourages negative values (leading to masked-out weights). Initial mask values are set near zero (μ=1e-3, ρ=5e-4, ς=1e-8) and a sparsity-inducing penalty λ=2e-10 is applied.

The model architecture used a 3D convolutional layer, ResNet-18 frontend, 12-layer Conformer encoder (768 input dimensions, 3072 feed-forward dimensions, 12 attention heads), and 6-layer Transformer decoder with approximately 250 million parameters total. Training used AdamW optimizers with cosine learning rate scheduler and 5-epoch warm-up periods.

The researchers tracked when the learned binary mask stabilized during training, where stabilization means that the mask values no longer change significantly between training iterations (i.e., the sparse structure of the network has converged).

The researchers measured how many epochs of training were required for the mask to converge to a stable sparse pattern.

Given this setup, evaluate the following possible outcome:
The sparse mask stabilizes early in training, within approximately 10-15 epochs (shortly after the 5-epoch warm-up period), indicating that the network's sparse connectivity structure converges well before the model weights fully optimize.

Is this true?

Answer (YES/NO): NO